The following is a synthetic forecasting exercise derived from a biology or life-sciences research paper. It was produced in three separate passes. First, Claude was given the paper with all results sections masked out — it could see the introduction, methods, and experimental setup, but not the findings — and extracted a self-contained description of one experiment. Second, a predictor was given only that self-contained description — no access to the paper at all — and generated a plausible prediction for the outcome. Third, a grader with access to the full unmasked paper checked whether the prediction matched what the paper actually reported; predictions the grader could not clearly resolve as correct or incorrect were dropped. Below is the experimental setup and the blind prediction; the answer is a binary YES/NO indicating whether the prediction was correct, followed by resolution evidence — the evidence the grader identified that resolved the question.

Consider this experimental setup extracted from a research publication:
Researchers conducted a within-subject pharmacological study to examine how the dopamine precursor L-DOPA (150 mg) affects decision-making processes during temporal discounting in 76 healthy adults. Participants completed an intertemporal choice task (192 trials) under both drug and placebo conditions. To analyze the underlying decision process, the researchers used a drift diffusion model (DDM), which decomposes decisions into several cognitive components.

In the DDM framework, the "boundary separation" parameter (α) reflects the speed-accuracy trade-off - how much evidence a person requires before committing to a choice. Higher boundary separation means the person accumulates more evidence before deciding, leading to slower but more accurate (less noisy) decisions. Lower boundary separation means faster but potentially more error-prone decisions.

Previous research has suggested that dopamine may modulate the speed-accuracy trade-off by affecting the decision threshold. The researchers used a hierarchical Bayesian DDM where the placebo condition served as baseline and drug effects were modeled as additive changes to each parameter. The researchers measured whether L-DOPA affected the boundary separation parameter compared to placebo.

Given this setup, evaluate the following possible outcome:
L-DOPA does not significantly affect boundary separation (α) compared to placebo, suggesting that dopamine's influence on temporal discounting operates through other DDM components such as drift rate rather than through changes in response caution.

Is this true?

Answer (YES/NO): YES